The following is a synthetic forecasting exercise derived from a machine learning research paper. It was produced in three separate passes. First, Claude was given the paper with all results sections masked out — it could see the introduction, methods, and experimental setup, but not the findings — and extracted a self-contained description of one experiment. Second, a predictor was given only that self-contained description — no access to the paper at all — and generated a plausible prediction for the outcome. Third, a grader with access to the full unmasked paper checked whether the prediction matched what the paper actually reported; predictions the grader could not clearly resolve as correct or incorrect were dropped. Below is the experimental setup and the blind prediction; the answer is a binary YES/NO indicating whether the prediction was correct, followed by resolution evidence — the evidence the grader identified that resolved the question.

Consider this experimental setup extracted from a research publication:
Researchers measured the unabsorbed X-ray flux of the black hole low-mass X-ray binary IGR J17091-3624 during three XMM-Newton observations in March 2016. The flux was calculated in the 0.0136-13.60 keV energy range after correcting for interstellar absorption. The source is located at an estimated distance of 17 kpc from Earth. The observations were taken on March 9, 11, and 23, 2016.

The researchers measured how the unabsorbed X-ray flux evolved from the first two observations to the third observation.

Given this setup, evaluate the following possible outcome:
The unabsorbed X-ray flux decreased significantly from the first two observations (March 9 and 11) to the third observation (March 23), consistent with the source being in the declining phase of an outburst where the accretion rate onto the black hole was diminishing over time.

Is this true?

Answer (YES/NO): NO